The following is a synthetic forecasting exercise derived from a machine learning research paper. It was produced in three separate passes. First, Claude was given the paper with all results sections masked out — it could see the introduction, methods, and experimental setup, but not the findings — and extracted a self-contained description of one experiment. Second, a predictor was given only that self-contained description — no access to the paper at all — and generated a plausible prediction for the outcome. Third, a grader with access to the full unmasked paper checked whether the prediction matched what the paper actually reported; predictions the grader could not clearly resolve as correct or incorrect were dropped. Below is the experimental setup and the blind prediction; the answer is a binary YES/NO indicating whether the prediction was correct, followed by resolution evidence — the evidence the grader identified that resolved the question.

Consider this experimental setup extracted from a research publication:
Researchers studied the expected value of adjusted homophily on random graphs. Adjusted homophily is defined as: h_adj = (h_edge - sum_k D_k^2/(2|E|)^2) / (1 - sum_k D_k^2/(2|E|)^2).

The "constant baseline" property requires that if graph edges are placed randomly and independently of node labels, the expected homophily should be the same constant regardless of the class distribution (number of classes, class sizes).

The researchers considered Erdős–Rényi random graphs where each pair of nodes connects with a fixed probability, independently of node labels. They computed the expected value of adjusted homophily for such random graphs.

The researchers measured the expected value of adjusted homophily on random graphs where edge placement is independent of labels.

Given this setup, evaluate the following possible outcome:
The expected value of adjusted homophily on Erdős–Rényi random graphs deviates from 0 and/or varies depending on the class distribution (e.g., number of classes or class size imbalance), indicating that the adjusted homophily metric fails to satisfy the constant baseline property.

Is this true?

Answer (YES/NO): NO